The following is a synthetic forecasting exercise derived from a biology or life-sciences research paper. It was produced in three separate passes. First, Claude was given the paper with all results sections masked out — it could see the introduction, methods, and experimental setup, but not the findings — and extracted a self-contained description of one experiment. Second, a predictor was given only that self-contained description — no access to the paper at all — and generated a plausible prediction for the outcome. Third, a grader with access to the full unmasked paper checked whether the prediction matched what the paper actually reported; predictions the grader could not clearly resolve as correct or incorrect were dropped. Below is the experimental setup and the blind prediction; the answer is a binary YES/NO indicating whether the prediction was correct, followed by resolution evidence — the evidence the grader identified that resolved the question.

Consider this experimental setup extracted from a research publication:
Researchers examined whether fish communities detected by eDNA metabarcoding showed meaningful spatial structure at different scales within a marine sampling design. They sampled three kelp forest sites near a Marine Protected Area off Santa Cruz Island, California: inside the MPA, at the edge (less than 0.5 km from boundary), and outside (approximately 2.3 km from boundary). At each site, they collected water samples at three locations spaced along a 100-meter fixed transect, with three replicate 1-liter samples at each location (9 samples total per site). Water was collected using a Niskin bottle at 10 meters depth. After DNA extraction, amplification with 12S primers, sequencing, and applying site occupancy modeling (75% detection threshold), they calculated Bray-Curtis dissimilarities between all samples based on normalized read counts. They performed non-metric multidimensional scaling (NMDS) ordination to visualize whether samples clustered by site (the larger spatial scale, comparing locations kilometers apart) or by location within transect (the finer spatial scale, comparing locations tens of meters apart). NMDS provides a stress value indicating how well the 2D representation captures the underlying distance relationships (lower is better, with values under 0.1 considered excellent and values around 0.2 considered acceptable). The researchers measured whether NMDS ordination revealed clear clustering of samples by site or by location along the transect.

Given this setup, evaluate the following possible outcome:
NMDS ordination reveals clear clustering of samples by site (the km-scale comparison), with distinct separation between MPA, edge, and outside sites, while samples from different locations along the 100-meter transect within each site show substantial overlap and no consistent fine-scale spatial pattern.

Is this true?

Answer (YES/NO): NO